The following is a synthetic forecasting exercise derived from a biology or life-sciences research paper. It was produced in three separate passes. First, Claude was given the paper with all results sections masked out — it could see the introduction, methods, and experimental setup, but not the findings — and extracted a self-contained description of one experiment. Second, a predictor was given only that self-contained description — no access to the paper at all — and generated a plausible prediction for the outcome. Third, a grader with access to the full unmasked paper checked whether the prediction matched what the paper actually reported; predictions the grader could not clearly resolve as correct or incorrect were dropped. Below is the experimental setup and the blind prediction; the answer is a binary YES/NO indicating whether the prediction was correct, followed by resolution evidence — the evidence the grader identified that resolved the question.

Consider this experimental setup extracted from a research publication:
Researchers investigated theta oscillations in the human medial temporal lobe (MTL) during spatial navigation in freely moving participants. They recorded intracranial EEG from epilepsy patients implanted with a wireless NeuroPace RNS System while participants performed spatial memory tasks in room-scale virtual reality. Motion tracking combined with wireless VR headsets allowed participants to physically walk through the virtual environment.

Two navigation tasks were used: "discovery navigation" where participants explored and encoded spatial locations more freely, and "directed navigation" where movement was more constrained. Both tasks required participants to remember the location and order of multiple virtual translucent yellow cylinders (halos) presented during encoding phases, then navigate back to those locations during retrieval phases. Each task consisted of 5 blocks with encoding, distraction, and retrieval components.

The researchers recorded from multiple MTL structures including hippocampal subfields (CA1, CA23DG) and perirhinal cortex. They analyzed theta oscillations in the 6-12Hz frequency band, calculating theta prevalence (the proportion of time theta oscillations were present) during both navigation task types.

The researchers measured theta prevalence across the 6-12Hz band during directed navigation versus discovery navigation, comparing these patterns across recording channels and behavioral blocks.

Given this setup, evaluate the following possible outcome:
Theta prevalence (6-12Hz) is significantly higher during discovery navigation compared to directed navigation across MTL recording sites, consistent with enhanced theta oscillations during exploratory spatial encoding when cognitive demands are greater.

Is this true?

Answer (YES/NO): NO